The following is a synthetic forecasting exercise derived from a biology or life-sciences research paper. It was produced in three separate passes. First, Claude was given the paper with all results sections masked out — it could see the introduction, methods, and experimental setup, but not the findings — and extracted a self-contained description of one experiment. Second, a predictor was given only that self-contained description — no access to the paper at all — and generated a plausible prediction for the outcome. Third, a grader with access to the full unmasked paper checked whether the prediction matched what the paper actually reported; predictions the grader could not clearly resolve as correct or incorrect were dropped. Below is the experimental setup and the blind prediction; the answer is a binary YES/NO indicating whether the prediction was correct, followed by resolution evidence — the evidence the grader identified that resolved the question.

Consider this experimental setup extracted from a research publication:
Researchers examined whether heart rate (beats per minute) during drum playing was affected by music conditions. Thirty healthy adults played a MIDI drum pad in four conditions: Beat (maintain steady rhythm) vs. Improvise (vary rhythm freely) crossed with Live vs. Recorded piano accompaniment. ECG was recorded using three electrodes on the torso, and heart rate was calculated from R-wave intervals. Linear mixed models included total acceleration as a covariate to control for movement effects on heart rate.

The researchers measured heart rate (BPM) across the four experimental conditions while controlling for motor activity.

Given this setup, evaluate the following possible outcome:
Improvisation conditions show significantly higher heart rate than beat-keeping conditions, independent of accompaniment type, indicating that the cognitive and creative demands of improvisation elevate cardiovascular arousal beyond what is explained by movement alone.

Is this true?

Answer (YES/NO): YES